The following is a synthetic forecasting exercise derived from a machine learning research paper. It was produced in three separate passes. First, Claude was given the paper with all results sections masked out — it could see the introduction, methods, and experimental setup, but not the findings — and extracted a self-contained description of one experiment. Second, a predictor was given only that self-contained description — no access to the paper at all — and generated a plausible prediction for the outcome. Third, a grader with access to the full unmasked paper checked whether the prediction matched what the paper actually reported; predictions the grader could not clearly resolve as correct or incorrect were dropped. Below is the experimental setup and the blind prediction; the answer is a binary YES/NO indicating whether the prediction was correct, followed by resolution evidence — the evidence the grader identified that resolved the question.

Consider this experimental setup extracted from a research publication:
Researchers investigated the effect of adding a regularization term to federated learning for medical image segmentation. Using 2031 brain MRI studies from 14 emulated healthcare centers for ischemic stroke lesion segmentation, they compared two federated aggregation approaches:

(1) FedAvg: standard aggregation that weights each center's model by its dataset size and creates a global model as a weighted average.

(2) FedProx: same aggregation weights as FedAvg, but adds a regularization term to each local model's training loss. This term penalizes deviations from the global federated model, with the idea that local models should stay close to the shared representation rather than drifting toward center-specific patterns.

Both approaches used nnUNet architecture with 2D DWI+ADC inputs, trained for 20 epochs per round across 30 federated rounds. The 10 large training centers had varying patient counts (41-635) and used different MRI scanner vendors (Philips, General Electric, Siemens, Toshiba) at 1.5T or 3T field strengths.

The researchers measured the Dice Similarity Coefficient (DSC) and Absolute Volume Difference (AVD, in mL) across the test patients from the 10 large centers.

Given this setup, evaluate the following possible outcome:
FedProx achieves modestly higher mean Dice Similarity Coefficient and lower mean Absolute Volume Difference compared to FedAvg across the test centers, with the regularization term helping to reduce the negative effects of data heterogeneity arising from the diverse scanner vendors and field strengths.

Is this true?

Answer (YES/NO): NO